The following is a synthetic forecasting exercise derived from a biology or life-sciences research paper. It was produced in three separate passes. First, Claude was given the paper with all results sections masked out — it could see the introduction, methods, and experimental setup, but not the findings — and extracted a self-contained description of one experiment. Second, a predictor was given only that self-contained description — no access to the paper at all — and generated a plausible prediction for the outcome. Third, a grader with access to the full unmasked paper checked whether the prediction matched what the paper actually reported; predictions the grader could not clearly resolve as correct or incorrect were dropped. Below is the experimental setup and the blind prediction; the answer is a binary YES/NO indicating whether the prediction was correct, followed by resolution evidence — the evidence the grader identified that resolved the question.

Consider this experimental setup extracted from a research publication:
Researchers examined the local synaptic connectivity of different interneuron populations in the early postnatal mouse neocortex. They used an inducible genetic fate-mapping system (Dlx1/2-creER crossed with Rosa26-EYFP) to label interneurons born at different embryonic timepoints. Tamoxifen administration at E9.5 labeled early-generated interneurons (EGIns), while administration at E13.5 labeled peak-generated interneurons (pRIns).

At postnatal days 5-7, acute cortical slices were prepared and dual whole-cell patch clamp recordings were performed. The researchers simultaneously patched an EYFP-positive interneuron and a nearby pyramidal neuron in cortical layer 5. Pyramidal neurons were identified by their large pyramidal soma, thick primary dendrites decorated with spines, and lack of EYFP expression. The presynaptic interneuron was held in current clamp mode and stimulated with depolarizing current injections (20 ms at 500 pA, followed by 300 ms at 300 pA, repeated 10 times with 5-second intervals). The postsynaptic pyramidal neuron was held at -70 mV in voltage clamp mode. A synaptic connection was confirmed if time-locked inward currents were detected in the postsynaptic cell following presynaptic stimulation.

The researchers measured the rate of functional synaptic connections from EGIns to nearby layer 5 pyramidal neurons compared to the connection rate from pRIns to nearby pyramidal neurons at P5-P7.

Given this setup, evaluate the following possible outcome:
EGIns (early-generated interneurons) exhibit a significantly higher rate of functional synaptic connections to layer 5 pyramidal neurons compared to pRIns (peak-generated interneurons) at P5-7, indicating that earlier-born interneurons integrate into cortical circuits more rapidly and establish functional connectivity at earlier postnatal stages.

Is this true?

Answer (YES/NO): YES